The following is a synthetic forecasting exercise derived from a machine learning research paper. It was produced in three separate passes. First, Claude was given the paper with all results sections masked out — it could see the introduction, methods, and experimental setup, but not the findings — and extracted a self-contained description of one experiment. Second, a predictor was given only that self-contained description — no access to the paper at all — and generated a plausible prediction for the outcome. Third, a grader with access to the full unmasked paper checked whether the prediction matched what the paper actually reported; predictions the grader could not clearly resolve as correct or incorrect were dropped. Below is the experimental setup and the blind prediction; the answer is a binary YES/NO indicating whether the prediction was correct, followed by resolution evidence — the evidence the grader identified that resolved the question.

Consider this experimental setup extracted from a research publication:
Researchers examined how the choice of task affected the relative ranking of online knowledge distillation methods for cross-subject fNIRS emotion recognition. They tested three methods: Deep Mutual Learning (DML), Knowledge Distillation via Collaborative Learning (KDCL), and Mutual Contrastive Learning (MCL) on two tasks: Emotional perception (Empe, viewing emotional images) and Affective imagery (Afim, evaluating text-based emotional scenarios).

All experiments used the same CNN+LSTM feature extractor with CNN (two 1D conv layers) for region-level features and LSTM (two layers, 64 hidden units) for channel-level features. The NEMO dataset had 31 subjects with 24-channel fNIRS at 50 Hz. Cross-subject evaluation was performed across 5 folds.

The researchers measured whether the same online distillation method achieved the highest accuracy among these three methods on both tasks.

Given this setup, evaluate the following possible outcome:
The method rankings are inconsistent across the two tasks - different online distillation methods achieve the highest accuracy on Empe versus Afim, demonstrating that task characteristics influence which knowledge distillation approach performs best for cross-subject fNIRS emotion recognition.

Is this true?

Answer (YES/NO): NO